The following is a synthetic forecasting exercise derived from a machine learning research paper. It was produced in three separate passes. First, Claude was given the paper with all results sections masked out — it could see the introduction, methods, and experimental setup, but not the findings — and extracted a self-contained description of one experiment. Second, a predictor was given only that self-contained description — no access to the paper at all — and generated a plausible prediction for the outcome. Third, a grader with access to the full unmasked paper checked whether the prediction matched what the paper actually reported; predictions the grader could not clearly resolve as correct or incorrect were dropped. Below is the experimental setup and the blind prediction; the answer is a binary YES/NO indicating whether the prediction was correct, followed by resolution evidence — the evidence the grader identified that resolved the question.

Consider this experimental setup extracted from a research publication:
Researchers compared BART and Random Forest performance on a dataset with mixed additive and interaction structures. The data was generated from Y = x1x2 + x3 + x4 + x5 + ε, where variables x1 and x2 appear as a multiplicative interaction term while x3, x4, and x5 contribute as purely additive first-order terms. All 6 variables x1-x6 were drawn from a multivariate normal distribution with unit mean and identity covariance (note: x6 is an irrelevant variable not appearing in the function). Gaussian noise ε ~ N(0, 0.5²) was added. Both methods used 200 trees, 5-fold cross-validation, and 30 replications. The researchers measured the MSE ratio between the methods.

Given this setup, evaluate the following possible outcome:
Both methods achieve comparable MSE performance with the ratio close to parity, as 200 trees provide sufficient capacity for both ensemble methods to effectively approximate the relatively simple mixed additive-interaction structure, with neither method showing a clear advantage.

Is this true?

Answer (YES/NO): NO